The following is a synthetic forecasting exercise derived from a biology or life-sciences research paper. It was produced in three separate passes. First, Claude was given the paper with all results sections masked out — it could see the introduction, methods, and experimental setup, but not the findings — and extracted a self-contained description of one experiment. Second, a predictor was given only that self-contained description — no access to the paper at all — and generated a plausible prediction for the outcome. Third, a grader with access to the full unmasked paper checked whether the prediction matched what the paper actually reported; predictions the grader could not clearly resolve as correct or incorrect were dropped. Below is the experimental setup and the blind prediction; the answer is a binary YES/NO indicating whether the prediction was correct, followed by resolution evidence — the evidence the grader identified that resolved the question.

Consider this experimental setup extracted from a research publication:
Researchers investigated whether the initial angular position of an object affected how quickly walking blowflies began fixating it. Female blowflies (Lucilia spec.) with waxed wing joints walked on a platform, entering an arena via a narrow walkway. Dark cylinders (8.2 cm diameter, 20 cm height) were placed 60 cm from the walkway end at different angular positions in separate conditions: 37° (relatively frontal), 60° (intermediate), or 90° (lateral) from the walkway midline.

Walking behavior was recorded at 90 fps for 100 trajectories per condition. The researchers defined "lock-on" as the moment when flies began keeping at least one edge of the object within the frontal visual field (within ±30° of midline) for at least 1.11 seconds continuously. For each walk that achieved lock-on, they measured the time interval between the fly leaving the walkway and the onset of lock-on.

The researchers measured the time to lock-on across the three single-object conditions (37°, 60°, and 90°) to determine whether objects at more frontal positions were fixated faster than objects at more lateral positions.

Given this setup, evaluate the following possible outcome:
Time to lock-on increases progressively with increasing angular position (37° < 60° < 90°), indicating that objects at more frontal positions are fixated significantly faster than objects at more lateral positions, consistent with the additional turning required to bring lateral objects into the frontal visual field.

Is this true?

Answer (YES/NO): NO